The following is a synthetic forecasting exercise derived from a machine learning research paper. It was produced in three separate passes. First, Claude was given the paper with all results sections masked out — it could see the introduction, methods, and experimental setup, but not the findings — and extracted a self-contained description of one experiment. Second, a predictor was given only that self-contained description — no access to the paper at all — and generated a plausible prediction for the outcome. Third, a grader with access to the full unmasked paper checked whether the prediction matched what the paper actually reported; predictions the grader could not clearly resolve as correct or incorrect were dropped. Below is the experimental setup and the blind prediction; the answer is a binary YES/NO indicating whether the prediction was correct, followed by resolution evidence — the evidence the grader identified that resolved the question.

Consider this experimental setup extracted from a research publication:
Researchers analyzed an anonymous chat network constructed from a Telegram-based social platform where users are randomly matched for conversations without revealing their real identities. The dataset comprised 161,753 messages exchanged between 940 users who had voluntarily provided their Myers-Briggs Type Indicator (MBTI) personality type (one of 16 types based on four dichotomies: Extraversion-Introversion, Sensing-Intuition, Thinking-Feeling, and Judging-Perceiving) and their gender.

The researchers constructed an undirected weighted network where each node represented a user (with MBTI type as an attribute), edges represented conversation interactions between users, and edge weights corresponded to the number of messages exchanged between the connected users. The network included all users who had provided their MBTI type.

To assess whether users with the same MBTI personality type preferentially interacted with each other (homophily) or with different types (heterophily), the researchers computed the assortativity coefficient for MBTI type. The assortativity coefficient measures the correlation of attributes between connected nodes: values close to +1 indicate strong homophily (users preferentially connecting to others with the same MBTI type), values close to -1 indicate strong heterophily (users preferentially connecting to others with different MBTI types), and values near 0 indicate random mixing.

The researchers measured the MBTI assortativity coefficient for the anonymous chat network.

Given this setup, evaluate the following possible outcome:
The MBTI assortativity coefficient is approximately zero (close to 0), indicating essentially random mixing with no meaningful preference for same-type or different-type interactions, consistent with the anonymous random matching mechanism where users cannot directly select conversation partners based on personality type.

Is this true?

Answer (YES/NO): NO